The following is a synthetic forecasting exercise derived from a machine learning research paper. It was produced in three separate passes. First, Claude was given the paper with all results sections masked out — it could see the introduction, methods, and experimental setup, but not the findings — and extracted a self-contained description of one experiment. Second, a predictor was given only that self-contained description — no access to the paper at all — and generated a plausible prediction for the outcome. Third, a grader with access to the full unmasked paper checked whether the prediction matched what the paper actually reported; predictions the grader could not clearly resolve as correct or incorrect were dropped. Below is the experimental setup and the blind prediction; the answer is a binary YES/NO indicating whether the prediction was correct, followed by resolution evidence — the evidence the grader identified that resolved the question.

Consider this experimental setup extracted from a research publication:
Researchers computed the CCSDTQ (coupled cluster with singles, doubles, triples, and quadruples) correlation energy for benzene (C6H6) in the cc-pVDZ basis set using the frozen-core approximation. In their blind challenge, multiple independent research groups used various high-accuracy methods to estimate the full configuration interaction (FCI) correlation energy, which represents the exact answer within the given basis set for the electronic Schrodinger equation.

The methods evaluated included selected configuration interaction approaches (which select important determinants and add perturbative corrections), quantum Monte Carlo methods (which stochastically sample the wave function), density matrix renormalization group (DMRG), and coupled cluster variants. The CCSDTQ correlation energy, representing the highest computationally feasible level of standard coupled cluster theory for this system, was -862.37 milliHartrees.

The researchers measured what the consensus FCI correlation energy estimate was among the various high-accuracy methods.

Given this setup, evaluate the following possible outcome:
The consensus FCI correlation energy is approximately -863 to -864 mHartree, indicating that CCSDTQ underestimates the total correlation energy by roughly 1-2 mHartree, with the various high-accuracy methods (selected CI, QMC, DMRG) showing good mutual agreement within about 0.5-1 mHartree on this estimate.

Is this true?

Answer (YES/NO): NO